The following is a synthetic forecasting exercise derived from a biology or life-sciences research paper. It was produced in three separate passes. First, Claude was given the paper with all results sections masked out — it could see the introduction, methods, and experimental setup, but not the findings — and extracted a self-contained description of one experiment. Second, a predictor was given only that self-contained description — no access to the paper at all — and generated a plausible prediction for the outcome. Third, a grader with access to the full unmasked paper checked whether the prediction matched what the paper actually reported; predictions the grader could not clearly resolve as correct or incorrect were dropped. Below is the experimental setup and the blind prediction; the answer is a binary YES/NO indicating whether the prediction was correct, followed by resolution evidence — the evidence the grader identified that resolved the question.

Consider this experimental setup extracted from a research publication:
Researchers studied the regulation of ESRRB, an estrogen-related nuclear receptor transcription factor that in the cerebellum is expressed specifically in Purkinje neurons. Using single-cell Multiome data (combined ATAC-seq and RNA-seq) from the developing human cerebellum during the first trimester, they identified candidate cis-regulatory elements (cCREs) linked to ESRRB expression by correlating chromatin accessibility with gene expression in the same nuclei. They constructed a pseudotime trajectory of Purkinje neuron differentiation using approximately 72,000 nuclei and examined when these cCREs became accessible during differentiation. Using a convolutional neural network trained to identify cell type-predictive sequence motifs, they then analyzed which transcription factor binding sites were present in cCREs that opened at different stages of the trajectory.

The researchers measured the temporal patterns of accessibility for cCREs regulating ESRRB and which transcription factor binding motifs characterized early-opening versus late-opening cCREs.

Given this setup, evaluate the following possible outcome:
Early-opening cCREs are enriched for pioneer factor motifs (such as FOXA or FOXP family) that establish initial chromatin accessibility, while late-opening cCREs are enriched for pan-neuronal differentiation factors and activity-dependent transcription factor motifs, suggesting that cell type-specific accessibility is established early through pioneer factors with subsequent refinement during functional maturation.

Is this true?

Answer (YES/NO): NO